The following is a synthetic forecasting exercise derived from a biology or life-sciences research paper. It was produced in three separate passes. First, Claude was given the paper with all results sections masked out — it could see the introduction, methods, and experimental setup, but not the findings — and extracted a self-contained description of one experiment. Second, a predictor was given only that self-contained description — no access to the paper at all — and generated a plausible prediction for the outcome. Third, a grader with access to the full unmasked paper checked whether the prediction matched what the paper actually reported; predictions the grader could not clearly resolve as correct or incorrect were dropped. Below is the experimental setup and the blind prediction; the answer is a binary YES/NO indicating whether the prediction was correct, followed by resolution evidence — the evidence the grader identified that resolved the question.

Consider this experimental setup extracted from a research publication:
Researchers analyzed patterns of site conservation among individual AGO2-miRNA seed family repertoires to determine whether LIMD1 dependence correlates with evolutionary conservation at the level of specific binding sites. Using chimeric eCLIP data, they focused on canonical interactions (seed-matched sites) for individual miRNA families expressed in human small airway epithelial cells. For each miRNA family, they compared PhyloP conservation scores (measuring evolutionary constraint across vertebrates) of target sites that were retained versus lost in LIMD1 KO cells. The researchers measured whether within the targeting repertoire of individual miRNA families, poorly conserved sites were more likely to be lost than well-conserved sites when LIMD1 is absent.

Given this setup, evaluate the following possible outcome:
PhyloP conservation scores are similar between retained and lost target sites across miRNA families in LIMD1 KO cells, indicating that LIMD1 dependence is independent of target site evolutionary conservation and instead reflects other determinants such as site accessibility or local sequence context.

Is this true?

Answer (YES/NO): NO